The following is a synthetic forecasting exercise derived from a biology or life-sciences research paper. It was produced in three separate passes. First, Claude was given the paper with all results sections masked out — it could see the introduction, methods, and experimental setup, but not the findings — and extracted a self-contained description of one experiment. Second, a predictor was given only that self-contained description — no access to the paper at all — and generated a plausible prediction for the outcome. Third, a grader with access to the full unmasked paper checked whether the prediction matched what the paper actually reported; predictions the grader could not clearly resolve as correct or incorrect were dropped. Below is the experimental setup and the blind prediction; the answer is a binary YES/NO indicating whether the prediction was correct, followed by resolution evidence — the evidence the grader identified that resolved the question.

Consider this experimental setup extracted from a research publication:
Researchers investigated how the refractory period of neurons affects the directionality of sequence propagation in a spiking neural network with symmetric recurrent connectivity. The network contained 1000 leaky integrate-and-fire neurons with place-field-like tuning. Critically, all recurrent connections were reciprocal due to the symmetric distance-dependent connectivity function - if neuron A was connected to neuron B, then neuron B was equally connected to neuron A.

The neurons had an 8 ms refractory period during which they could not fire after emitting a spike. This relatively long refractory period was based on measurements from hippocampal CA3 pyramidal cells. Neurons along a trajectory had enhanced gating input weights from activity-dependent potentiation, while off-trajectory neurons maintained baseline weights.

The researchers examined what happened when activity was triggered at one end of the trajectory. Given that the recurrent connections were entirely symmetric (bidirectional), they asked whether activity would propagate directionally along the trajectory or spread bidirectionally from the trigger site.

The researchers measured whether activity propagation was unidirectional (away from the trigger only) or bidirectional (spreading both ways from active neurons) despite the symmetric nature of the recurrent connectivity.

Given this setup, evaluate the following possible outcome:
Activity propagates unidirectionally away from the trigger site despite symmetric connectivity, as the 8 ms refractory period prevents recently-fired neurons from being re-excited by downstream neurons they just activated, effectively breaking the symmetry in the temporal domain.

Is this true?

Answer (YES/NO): YES